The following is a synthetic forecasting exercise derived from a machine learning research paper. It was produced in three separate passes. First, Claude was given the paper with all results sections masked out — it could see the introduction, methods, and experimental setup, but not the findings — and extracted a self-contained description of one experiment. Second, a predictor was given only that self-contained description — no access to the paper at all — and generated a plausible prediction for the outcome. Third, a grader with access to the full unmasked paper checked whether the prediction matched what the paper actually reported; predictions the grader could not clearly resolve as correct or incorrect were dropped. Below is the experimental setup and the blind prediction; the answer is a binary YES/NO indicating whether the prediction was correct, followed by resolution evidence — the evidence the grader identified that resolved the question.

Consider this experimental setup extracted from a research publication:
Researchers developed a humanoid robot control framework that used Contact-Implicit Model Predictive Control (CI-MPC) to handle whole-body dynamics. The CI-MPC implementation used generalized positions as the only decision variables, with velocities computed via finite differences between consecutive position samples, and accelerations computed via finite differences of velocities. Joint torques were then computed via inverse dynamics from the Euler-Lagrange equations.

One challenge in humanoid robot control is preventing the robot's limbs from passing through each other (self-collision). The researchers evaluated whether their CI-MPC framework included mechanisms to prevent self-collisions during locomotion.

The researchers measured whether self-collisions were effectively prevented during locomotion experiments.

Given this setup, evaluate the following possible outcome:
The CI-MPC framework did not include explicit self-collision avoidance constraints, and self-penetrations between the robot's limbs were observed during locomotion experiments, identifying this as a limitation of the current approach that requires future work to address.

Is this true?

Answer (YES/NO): YES